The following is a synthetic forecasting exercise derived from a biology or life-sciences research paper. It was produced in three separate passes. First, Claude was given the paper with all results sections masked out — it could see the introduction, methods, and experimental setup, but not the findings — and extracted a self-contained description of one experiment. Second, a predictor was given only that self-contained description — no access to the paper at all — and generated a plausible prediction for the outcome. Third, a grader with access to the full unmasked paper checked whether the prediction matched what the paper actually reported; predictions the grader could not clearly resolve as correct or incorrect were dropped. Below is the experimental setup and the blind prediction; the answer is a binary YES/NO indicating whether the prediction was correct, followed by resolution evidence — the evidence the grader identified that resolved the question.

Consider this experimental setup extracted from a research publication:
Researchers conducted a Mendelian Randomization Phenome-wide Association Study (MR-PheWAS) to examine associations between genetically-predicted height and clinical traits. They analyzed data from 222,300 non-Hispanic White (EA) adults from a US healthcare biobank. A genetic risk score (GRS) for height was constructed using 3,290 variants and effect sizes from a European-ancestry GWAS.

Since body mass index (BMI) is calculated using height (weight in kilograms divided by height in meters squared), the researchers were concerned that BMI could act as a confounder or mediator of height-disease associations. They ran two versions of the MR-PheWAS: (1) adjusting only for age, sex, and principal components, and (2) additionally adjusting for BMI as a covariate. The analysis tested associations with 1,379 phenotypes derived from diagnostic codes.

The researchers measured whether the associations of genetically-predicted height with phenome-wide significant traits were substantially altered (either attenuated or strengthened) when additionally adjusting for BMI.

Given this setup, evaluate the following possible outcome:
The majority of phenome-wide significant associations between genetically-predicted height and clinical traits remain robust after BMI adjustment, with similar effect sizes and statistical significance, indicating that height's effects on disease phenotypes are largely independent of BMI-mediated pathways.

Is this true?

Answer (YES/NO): YES